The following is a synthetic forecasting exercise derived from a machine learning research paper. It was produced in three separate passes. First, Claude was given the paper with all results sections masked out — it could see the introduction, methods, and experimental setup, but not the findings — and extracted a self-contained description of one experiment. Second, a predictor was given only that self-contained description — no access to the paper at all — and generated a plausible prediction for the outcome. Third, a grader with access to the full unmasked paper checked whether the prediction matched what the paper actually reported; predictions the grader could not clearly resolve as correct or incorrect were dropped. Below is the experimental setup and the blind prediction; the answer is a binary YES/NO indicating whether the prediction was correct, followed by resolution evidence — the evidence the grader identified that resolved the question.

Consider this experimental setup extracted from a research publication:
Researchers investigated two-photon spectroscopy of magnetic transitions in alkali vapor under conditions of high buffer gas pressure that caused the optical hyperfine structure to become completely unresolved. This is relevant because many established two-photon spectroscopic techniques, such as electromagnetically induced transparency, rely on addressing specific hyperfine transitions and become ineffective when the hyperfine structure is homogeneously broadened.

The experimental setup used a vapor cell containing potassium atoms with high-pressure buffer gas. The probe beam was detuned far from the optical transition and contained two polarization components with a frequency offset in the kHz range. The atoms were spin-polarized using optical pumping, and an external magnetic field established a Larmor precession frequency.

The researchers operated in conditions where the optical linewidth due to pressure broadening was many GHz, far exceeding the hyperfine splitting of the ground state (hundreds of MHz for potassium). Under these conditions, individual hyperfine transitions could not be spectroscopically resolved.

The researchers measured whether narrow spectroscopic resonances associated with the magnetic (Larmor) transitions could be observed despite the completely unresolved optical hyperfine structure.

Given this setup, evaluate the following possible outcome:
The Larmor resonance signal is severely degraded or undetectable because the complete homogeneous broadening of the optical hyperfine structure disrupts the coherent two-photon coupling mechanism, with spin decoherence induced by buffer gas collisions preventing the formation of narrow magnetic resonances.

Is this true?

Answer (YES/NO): NO